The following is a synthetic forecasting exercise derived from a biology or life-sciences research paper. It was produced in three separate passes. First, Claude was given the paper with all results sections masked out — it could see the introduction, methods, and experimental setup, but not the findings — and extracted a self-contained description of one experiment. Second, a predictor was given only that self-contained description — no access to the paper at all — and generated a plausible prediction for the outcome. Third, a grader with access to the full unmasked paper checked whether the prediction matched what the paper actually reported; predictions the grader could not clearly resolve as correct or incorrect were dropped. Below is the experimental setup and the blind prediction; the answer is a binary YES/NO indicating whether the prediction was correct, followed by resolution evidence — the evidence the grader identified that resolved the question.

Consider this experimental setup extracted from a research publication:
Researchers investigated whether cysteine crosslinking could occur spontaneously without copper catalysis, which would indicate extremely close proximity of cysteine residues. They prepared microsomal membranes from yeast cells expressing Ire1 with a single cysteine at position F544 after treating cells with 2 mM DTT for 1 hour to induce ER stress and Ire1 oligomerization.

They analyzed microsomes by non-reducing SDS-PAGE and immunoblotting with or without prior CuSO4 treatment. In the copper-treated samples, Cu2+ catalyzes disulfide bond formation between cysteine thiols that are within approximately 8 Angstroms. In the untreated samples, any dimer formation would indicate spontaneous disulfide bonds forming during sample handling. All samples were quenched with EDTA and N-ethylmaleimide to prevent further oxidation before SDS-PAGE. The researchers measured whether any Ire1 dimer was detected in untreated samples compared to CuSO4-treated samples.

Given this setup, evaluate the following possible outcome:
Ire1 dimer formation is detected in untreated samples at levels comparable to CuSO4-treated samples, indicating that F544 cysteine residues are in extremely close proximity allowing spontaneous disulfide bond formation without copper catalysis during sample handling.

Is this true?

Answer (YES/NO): NO